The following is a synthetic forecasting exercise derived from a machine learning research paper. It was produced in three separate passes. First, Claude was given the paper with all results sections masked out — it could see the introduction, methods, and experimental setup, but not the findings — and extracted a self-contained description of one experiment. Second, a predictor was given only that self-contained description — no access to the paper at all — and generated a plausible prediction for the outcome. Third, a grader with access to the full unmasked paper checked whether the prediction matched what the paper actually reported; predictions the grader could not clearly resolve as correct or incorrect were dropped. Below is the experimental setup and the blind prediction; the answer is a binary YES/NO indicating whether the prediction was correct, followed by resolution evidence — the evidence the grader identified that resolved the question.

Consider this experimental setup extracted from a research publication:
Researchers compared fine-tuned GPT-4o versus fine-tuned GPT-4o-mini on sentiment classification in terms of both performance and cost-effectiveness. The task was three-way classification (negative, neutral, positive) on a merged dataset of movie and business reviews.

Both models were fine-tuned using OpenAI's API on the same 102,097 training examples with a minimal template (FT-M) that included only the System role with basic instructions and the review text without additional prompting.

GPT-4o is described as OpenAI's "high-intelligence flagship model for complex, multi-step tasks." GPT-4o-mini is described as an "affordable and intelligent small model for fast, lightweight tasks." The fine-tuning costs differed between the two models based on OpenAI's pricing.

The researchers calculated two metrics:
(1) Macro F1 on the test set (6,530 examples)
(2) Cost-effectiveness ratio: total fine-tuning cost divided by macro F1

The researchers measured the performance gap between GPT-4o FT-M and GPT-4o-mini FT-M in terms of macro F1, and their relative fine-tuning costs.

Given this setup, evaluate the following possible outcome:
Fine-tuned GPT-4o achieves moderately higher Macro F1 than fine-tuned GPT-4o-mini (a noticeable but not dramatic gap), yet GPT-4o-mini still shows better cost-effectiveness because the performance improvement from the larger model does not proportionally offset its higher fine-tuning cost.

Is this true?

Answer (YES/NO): NO